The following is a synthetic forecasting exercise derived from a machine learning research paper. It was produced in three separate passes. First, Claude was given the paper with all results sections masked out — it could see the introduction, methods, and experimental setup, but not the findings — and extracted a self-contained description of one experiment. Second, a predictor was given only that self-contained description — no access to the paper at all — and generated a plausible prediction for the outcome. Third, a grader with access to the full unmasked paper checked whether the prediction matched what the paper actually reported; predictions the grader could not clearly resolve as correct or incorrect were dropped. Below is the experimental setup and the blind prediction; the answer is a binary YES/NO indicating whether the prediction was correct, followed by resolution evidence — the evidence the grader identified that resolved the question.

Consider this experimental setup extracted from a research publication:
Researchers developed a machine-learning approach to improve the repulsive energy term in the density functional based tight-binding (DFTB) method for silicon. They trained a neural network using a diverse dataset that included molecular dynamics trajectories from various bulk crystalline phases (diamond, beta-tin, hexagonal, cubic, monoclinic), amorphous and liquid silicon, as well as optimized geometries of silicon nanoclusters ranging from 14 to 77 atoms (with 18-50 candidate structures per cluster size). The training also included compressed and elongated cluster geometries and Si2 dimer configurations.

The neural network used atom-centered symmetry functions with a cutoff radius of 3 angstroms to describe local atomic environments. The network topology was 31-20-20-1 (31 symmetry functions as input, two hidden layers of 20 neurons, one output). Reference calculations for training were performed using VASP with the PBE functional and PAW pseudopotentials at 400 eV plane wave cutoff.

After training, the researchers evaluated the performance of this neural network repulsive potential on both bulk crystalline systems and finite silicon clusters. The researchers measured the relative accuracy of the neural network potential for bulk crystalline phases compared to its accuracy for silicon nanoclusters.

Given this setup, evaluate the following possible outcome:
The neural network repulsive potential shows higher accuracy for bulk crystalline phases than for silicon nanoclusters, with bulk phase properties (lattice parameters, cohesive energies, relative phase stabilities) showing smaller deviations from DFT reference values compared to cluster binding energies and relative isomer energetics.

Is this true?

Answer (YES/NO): YES